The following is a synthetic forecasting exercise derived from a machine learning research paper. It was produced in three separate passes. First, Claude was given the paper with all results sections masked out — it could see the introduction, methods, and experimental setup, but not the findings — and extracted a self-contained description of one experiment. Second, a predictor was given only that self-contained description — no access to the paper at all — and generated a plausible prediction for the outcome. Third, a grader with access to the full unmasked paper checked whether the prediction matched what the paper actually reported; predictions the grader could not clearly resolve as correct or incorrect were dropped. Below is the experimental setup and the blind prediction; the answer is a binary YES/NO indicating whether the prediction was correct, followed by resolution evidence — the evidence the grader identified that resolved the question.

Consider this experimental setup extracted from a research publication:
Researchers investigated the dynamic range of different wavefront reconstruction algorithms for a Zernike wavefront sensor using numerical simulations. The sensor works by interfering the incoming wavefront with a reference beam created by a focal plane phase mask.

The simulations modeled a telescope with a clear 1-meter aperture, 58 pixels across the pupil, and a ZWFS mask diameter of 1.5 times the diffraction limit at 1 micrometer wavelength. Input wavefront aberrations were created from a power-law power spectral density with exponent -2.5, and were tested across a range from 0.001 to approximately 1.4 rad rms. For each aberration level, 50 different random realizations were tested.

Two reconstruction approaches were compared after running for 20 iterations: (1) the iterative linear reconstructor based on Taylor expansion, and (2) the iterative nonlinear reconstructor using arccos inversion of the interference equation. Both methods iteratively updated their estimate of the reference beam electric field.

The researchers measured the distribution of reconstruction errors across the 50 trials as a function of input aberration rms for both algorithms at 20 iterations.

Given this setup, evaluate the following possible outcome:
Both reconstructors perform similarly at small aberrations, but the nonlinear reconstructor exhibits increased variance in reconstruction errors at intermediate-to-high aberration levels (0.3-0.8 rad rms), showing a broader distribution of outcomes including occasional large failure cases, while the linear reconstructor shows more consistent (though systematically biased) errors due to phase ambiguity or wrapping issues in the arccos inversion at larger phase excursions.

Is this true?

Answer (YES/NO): NO